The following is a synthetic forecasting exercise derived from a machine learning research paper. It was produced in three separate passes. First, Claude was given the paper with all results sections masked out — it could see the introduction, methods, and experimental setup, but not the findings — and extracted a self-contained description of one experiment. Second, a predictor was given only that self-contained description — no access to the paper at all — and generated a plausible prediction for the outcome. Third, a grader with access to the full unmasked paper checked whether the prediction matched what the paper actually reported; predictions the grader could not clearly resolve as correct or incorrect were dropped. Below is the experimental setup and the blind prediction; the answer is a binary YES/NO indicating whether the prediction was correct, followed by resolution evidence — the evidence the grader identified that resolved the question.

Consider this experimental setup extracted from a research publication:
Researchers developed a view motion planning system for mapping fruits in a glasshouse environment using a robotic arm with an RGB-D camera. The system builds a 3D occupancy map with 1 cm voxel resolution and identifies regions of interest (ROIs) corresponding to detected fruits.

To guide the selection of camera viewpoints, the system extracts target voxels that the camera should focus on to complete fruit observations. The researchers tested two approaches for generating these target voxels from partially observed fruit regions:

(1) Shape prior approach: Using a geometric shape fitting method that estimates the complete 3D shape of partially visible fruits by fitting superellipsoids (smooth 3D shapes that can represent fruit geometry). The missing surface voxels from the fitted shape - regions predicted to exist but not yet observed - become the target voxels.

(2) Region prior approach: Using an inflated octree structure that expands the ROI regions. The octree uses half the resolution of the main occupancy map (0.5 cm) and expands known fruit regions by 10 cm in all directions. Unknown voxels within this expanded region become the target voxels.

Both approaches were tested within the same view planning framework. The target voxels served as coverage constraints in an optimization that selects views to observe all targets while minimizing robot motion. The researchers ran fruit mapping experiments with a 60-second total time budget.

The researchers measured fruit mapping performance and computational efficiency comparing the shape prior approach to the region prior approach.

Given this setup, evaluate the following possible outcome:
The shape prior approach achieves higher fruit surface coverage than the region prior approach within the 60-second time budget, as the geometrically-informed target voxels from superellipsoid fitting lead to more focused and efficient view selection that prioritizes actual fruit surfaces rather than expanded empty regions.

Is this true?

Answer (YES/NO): NO